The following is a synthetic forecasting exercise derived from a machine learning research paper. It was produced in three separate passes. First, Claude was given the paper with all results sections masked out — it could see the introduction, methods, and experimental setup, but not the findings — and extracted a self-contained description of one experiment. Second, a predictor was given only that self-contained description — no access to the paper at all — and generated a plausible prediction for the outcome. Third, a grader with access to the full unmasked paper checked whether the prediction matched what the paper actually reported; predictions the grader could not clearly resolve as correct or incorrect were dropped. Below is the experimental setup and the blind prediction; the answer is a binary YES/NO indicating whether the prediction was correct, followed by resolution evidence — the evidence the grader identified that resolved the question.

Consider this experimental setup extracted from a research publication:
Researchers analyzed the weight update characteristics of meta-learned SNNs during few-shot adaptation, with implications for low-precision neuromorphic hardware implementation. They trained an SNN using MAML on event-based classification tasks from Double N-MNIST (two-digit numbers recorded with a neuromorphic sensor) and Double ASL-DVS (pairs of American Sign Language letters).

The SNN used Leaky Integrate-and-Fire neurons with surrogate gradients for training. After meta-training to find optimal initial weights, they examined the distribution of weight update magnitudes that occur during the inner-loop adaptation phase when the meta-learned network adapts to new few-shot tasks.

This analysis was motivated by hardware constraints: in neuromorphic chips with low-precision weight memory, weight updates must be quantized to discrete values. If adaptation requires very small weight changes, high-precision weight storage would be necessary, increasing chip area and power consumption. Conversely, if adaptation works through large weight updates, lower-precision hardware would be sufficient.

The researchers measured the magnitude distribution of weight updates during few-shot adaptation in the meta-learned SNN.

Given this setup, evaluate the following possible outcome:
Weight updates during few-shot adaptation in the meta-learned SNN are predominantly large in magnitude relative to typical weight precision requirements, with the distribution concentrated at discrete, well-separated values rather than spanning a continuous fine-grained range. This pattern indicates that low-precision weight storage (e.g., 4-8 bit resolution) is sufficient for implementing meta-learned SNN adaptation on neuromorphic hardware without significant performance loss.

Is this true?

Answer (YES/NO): NO